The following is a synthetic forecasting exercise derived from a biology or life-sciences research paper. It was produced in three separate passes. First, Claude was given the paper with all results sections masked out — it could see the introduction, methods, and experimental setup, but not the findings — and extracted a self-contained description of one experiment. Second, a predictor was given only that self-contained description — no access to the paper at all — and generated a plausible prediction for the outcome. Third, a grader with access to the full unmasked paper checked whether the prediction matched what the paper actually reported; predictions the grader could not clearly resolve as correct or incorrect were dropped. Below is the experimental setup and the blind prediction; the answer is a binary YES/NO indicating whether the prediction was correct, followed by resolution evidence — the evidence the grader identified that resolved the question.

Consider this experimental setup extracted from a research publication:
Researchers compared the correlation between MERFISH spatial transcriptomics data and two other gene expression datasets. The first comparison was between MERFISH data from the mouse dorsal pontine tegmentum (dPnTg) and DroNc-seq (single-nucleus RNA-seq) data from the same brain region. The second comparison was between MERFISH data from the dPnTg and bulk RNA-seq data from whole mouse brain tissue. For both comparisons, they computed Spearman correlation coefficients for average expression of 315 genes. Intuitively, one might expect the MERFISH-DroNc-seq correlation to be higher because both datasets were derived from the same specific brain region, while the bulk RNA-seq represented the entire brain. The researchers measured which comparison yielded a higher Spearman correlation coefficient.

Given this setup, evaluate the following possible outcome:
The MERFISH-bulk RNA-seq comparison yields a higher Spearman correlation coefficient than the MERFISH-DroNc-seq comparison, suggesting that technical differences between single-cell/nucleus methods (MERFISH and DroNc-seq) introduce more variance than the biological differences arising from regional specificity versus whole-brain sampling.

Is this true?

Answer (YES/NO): YES